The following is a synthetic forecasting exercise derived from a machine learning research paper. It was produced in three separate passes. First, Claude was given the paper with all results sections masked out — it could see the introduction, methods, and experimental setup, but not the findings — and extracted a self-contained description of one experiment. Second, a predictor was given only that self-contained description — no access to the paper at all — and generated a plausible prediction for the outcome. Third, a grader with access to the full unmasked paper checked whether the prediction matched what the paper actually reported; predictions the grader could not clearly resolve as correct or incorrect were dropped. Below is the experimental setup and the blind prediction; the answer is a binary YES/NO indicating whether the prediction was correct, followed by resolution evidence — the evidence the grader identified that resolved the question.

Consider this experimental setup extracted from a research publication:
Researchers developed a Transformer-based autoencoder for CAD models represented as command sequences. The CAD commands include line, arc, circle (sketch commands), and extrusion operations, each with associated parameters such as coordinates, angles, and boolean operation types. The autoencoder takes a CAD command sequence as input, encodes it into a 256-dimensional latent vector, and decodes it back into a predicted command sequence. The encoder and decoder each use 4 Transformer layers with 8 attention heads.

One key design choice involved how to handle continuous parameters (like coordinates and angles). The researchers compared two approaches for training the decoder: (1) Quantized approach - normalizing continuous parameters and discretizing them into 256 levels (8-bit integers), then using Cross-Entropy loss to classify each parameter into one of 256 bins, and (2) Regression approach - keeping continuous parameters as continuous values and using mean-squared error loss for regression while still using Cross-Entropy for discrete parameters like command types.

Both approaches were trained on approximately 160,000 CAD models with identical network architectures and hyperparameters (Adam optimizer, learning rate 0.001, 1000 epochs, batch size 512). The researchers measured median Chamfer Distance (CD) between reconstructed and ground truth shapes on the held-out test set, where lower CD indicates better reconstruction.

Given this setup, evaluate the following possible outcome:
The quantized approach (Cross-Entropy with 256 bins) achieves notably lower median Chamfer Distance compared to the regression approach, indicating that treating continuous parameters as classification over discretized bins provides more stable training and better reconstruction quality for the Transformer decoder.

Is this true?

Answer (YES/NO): YES